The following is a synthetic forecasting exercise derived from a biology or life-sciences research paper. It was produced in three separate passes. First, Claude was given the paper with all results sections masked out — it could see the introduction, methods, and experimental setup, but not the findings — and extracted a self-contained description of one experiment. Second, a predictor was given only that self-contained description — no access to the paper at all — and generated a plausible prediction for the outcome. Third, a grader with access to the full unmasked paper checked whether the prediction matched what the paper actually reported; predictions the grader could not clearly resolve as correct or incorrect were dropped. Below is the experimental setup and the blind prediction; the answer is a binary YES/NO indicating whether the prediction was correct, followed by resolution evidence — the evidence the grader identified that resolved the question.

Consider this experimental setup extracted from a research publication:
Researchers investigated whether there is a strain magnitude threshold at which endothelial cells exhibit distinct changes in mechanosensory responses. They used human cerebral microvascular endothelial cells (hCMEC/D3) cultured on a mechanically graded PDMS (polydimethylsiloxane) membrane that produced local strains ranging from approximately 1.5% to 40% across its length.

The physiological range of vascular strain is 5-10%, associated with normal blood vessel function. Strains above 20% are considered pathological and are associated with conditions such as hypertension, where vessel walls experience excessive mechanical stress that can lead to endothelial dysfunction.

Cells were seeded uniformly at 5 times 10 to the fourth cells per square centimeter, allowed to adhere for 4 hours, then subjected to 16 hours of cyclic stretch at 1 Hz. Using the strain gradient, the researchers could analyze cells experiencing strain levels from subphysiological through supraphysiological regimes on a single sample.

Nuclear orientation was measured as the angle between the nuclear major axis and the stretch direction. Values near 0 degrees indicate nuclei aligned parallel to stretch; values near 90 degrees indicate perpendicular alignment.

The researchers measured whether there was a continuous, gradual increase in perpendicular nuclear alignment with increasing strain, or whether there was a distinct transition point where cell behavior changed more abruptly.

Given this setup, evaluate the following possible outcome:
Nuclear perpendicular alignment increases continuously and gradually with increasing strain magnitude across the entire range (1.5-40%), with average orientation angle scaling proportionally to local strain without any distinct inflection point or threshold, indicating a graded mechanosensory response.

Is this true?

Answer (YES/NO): NO